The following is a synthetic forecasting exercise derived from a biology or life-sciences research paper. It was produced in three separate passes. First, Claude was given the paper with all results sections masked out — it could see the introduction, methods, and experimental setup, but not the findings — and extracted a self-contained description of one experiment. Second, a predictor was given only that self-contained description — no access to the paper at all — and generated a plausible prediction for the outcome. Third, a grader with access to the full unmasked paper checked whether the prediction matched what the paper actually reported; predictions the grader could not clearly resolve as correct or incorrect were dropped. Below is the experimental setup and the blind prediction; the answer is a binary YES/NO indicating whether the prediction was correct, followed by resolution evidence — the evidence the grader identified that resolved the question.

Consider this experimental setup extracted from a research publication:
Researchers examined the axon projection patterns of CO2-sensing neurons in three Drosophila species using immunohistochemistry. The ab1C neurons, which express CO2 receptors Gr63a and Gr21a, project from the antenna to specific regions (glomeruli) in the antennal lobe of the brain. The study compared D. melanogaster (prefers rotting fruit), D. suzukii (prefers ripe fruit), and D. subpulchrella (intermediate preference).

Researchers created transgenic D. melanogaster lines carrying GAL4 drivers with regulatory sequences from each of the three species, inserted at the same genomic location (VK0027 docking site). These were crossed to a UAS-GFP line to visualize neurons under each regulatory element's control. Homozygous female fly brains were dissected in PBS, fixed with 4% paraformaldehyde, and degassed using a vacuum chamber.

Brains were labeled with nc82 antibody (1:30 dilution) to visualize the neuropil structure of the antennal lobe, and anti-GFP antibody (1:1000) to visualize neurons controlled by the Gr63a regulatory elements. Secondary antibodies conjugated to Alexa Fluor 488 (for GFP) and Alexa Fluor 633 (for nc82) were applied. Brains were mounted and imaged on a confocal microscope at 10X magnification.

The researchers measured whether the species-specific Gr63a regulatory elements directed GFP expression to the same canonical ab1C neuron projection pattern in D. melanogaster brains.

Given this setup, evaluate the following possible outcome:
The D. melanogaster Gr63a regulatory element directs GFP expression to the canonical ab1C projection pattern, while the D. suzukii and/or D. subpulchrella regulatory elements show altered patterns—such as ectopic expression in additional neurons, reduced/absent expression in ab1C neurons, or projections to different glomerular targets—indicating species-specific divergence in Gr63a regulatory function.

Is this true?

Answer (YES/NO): NO